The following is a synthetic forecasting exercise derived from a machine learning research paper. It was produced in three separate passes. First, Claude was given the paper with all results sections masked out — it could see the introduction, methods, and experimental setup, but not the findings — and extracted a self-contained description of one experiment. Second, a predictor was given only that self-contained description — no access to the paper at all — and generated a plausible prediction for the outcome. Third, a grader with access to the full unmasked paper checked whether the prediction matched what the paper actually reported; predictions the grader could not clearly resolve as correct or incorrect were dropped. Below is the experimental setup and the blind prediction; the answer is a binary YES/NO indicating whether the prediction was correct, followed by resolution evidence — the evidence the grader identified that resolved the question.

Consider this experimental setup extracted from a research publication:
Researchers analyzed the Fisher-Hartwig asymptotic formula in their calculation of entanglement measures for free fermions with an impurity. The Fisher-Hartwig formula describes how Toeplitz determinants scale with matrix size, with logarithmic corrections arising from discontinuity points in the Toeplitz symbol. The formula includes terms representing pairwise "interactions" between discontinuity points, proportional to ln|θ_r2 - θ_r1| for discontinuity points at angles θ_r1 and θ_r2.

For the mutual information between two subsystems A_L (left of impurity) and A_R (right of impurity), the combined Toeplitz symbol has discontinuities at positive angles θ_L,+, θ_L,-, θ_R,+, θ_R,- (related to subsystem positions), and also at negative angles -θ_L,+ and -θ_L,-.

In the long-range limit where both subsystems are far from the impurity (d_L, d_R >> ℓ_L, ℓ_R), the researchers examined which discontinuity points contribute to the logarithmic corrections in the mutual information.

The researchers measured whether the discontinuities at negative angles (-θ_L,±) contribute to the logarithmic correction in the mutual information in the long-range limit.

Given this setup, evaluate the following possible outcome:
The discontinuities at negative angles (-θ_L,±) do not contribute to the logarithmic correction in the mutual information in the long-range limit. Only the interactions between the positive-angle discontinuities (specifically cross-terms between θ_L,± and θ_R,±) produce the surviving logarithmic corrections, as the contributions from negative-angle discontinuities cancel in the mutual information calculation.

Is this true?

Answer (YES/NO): YES